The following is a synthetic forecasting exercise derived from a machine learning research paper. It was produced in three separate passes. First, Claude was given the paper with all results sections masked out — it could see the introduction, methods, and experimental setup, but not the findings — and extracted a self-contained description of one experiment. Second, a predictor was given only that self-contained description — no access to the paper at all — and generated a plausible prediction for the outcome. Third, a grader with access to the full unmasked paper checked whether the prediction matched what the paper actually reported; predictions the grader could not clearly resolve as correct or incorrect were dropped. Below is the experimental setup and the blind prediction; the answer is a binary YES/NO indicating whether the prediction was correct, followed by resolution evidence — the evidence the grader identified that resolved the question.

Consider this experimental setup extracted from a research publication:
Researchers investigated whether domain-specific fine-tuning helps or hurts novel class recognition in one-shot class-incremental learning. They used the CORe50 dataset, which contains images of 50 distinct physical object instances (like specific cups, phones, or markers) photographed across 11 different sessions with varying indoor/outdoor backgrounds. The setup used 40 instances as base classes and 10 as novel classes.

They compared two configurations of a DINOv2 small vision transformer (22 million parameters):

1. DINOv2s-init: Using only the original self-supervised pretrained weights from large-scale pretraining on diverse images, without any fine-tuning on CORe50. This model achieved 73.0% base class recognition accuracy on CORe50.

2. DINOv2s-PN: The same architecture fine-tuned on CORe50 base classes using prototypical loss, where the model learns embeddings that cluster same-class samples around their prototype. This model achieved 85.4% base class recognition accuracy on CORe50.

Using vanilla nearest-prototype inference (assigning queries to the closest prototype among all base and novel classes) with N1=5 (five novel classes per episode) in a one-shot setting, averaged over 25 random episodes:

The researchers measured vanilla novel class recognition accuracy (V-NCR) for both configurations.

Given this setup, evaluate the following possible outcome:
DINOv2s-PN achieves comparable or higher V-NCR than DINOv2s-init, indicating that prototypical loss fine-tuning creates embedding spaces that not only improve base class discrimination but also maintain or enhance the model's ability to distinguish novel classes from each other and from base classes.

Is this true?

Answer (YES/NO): YES